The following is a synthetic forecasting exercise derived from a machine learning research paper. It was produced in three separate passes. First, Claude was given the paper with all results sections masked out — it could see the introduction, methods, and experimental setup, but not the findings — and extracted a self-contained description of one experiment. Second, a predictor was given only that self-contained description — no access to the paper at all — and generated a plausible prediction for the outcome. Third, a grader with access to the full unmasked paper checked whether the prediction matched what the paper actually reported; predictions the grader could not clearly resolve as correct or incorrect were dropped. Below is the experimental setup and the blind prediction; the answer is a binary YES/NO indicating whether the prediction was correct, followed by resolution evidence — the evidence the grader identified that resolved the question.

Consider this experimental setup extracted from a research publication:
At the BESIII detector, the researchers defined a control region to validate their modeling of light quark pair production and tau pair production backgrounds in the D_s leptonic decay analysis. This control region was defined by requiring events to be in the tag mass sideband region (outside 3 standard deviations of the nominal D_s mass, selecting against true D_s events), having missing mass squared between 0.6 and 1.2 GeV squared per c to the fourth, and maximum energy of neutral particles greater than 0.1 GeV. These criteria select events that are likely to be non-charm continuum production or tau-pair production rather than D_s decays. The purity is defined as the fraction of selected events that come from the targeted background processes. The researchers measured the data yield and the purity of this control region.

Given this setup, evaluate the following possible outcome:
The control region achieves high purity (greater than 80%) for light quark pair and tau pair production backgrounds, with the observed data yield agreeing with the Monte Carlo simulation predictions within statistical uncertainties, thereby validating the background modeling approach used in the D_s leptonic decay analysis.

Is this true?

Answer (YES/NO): NO